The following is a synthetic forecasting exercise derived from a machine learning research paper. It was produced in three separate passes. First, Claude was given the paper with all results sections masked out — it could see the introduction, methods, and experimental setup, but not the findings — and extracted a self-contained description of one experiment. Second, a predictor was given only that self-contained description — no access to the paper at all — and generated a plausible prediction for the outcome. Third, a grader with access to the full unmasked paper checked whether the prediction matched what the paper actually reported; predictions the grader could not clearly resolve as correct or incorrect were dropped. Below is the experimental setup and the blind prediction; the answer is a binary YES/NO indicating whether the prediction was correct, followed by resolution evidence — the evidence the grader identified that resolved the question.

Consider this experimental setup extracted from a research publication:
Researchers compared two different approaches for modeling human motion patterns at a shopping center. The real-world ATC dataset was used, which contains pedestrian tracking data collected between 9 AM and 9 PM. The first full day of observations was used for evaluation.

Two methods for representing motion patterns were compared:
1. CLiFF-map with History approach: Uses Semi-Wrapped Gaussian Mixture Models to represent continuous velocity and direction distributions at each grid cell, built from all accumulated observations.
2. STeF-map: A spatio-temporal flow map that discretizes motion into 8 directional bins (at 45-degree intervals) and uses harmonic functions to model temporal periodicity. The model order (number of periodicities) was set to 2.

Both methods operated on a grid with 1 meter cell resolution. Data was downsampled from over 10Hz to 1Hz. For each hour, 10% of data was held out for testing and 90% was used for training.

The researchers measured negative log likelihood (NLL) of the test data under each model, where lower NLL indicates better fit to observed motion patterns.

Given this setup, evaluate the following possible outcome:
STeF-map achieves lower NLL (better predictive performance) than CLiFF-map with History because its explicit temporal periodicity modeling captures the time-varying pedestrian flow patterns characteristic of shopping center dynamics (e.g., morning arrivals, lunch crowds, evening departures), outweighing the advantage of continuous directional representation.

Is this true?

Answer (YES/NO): NO